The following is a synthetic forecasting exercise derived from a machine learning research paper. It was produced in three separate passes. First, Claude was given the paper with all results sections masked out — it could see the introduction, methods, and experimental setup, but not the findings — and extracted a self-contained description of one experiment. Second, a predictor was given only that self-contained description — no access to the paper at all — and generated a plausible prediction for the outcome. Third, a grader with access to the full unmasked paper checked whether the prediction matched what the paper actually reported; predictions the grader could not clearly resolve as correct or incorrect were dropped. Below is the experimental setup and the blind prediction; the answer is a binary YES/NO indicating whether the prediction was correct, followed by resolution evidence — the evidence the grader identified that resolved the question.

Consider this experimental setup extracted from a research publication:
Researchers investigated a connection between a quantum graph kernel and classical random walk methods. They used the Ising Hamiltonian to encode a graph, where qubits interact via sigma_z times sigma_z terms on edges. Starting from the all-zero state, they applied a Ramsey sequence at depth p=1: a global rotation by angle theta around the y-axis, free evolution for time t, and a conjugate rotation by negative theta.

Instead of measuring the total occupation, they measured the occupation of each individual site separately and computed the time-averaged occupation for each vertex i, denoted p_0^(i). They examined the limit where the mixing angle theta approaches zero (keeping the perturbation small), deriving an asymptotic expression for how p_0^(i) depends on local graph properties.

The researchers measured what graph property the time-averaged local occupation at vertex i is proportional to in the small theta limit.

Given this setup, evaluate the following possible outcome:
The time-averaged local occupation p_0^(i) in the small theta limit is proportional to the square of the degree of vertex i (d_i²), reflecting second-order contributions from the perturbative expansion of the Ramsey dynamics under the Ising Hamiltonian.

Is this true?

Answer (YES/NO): NO